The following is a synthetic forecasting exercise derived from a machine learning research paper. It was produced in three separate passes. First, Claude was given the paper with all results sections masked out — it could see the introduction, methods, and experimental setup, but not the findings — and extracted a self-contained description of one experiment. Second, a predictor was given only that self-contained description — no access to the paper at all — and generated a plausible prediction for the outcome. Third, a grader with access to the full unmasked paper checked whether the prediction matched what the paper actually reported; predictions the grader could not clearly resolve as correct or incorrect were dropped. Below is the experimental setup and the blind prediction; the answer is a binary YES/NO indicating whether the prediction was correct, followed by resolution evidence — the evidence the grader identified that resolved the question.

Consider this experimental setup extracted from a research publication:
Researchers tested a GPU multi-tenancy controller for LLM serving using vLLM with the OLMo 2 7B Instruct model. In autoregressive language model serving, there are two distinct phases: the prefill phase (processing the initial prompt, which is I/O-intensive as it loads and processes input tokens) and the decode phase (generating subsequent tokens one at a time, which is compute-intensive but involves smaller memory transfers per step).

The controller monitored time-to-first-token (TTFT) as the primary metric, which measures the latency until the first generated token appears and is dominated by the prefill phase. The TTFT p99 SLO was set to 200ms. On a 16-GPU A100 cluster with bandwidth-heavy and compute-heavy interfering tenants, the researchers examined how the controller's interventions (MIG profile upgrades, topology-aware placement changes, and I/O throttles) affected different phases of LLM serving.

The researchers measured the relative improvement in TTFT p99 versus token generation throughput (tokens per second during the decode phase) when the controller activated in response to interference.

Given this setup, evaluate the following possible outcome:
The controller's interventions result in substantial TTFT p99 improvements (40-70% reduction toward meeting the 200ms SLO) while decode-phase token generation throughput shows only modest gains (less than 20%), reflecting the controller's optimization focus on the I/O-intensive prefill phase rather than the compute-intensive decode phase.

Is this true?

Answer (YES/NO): NO